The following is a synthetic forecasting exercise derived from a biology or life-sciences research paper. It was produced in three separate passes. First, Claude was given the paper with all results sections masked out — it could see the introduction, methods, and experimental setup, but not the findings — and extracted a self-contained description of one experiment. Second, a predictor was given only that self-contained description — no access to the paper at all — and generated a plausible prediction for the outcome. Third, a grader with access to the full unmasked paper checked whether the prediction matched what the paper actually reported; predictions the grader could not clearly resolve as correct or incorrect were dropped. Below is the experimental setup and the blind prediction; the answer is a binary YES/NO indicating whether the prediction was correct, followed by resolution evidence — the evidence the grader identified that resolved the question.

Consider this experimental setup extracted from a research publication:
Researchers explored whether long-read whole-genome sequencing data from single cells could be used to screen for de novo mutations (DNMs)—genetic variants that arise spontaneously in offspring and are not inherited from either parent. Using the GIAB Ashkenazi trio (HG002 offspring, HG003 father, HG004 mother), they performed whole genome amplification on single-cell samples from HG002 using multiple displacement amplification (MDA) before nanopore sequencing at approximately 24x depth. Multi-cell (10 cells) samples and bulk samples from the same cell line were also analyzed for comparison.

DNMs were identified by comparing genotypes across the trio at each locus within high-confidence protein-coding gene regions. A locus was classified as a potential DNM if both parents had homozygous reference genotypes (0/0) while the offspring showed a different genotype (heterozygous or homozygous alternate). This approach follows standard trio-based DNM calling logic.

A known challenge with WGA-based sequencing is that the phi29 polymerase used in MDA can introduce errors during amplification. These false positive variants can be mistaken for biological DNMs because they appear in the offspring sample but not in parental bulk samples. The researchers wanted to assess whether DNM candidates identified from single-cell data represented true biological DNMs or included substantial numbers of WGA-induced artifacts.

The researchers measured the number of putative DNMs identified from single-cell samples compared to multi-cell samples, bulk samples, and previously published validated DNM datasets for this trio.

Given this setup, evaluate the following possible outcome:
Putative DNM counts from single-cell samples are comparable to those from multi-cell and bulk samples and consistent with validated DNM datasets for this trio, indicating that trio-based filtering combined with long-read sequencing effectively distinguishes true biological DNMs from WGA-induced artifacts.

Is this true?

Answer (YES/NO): NO